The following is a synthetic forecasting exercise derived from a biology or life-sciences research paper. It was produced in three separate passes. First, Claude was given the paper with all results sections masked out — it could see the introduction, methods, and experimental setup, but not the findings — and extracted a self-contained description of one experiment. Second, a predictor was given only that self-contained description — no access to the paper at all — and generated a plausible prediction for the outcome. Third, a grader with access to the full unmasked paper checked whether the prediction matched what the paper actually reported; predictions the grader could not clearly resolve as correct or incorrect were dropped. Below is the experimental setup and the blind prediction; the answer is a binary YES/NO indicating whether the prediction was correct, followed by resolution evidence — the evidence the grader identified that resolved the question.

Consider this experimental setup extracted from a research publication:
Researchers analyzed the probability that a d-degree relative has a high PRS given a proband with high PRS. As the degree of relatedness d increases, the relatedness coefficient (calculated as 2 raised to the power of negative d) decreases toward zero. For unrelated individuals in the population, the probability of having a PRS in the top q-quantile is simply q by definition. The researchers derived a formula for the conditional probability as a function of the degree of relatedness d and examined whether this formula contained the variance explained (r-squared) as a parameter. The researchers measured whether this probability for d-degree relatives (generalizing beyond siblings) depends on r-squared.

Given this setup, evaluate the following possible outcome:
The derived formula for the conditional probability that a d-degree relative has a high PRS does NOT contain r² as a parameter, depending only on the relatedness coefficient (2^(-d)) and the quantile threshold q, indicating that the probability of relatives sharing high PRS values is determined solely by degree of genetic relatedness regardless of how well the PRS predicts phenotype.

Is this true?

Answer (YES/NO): YES